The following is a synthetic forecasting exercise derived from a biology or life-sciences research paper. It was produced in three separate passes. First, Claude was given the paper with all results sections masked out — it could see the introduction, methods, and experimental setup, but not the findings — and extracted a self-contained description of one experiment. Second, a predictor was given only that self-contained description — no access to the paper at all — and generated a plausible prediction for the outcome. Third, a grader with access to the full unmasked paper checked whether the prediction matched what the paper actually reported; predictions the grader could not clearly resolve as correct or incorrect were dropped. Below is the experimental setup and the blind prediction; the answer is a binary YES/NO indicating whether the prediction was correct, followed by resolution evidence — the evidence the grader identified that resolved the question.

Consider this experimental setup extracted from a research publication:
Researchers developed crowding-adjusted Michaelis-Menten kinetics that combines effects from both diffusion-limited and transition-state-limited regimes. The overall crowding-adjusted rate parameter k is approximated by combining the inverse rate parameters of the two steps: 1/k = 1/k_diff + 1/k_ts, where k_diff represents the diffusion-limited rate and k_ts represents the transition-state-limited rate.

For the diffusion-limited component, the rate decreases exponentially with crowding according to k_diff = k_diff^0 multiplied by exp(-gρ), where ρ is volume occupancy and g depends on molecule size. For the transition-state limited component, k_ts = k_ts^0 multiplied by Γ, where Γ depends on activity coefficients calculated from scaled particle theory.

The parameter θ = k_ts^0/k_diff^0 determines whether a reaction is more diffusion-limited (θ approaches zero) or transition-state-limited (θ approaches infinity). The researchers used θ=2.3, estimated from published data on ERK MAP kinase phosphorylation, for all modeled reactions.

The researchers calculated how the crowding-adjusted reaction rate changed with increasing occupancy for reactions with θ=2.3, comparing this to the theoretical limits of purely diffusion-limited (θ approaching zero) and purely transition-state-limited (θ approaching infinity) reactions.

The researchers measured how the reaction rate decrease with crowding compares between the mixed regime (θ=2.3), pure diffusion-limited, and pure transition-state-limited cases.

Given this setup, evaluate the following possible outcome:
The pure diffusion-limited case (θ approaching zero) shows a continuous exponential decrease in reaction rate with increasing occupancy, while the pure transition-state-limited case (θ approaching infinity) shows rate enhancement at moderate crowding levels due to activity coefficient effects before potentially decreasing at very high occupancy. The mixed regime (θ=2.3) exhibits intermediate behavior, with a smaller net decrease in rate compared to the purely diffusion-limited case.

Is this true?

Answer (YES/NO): NO